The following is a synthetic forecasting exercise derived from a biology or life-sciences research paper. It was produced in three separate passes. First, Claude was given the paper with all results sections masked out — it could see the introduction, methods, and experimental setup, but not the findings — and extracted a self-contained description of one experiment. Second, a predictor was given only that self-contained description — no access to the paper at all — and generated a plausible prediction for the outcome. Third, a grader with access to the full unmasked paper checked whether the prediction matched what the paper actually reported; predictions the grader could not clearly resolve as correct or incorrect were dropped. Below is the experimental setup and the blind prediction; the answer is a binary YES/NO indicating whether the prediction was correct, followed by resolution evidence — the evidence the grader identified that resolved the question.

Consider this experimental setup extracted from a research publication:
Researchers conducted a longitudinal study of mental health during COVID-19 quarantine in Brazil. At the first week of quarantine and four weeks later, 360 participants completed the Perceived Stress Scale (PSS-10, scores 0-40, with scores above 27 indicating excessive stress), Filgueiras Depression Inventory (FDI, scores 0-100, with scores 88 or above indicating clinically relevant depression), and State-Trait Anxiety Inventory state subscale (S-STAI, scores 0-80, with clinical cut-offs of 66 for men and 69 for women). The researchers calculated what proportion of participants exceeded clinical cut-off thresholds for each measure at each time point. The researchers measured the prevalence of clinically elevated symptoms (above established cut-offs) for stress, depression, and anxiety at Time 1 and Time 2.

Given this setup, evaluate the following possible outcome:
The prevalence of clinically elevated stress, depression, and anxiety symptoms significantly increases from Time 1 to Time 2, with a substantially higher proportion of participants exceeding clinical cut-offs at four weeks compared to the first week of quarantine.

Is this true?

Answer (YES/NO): YES